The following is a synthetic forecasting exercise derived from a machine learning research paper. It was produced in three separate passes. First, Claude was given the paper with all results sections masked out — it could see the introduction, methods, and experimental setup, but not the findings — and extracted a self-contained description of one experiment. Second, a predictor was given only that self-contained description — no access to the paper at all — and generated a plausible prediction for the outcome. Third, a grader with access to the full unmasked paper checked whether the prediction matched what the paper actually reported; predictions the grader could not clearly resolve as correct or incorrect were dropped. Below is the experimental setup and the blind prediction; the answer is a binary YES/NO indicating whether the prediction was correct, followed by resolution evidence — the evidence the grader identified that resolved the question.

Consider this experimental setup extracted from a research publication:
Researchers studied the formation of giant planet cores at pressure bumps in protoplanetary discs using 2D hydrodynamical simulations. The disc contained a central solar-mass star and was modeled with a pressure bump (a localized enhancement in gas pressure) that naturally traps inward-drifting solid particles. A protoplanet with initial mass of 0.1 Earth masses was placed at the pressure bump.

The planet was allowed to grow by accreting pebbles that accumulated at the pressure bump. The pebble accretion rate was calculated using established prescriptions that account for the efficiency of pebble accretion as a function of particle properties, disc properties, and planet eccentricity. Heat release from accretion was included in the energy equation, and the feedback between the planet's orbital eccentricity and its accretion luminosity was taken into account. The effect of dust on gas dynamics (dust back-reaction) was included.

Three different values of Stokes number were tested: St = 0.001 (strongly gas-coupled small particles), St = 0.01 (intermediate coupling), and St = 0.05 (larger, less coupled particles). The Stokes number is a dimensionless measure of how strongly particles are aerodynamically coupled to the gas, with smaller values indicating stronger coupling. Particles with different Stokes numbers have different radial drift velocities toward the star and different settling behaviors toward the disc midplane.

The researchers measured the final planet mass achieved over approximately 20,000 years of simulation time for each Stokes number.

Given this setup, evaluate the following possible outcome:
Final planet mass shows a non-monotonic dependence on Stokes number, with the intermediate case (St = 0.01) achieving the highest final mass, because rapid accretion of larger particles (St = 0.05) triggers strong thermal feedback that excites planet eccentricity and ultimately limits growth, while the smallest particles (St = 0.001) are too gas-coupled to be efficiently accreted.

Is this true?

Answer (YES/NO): YES